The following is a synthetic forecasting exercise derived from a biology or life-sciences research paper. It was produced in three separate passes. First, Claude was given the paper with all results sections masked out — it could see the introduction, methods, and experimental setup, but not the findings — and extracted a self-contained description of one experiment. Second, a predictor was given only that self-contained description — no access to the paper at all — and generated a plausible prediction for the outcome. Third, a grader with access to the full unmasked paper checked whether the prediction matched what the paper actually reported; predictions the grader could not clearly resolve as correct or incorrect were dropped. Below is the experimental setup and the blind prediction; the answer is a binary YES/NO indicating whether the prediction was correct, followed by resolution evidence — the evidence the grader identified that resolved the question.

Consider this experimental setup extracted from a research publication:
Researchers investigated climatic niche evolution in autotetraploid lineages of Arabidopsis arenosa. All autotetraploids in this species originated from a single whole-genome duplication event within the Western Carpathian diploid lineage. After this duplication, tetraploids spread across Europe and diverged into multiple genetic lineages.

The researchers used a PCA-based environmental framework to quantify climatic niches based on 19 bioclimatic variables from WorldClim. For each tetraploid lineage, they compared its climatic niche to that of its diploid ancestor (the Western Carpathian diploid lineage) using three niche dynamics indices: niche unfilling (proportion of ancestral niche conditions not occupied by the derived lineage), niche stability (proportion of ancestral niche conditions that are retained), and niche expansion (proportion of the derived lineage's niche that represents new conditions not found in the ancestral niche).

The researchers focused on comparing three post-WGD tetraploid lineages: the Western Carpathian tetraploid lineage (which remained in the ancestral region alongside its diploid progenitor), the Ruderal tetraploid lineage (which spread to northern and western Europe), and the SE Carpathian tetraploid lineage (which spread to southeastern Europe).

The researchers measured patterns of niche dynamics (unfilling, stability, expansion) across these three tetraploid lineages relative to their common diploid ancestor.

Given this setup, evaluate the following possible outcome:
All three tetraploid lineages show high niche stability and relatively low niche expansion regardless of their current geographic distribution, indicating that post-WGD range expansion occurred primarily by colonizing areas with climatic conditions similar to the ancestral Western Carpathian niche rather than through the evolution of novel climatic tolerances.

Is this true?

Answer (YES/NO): NO